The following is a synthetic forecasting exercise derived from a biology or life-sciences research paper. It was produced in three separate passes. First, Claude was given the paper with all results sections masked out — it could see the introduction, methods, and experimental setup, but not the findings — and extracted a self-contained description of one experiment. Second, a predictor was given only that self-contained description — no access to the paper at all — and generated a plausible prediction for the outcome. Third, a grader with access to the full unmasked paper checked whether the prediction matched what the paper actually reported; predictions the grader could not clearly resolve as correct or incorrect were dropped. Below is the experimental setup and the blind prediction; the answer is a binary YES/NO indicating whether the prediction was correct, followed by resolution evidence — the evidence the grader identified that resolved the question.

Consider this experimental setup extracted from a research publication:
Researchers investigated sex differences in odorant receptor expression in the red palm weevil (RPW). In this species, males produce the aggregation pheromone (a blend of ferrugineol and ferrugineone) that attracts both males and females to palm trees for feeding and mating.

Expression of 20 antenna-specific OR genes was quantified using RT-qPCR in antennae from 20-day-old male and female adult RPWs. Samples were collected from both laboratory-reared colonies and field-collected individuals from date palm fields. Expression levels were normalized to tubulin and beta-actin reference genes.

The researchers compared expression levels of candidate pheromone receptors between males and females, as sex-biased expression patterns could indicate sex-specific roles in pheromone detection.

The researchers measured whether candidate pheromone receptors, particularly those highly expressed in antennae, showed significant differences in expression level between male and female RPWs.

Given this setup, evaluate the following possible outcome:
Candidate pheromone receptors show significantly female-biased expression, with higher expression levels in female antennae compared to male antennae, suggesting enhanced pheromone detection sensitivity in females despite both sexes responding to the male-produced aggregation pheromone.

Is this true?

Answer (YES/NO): NO